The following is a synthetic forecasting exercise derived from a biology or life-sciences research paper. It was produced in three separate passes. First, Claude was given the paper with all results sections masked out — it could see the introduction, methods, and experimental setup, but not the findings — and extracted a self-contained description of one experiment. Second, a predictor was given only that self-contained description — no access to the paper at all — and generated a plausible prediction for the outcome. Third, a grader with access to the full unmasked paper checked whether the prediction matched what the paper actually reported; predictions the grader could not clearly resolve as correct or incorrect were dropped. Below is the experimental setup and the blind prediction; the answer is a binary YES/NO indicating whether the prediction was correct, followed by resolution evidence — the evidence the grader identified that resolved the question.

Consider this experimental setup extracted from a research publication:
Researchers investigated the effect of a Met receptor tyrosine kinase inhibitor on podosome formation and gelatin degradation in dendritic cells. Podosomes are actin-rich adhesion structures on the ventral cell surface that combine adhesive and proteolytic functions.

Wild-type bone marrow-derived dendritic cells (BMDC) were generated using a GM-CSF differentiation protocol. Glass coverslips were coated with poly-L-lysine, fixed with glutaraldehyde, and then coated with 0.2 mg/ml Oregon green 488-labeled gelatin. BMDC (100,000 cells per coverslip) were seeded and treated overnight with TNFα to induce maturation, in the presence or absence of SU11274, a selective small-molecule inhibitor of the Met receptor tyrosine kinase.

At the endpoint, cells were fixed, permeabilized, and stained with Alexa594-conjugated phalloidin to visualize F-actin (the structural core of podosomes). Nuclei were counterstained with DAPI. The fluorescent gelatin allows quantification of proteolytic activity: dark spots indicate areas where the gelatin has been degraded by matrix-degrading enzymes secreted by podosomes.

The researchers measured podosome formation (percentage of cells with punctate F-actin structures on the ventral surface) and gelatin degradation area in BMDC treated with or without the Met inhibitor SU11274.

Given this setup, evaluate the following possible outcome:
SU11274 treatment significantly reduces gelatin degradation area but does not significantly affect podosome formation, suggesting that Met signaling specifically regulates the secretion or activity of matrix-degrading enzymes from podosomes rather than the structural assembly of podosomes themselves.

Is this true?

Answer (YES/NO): NO